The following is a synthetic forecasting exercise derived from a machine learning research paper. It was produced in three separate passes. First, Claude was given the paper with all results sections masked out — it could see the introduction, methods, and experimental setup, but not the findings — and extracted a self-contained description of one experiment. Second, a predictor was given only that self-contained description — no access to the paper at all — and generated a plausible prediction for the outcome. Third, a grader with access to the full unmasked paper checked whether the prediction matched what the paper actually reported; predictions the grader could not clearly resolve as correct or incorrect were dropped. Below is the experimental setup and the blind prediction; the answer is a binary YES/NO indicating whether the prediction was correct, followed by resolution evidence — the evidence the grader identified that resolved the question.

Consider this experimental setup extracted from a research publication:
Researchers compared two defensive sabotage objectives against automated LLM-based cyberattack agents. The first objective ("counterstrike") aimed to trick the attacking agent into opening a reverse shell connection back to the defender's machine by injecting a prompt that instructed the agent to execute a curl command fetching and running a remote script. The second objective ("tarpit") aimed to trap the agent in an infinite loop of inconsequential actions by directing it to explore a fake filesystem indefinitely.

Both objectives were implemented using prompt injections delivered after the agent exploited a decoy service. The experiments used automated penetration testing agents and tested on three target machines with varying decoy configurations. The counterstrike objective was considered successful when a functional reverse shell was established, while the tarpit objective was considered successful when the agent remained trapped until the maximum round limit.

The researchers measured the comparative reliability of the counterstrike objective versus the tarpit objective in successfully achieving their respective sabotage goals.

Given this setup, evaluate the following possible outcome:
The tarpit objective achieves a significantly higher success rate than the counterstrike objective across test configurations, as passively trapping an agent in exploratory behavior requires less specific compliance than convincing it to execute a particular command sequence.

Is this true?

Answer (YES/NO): NO